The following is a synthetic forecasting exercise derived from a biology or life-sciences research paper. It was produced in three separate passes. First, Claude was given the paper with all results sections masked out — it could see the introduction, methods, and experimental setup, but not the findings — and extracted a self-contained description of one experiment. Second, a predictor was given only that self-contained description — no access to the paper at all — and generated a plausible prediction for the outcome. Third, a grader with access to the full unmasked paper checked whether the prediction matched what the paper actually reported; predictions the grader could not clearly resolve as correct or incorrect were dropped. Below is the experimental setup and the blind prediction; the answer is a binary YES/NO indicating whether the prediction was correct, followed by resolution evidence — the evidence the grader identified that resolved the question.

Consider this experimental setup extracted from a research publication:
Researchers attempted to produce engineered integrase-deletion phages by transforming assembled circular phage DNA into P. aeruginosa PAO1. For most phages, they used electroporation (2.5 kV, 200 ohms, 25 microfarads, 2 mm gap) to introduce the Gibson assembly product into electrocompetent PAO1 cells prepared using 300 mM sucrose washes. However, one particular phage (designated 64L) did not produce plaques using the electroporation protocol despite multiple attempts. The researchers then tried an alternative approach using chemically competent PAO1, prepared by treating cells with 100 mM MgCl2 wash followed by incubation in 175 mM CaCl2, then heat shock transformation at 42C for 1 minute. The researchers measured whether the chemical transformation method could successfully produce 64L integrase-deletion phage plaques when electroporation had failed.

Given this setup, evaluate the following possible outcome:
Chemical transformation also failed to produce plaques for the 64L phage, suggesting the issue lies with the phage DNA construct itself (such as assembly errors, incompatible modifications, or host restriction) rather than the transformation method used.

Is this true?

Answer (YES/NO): NO